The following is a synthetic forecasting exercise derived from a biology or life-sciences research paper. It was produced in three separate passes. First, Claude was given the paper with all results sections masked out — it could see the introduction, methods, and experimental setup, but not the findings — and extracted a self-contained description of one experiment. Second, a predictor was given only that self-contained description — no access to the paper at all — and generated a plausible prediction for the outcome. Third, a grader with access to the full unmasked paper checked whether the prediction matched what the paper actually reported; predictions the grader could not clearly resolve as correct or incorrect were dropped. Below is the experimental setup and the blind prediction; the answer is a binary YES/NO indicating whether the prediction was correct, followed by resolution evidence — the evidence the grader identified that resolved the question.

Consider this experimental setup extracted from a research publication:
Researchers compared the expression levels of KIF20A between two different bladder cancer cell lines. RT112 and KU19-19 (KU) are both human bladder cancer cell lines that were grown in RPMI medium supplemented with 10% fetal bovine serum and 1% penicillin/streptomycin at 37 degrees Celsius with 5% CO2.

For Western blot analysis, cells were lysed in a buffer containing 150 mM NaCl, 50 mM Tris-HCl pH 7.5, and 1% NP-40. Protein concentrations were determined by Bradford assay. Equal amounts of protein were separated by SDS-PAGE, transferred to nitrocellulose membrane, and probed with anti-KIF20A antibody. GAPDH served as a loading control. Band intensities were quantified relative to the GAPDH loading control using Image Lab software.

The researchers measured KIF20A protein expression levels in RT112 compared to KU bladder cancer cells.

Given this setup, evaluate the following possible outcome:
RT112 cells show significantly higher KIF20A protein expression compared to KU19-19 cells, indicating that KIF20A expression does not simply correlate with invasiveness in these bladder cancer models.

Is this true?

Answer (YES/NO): YES